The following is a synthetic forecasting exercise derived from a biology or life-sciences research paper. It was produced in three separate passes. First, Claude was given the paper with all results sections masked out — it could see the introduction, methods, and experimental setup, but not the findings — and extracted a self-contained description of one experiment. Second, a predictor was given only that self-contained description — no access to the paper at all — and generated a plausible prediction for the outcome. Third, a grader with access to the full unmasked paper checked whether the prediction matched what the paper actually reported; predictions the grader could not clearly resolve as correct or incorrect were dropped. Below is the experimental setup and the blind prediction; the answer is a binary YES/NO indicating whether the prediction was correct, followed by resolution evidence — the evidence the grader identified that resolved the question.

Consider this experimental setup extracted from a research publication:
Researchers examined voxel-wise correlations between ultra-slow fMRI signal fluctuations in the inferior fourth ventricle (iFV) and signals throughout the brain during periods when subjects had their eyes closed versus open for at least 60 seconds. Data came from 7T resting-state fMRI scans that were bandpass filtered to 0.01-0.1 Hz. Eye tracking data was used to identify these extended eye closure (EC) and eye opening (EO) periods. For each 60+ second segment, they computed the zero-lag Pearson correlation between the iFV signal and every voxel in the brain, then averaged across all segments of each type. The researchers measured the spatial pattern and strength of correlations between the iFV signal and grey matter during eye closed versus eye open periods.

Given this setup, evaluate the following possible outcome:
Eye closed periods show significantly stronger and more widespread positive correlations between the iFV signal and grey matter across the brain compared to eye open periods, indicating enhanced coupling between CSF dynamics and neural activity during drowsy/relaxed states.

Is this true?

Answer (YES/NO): NO